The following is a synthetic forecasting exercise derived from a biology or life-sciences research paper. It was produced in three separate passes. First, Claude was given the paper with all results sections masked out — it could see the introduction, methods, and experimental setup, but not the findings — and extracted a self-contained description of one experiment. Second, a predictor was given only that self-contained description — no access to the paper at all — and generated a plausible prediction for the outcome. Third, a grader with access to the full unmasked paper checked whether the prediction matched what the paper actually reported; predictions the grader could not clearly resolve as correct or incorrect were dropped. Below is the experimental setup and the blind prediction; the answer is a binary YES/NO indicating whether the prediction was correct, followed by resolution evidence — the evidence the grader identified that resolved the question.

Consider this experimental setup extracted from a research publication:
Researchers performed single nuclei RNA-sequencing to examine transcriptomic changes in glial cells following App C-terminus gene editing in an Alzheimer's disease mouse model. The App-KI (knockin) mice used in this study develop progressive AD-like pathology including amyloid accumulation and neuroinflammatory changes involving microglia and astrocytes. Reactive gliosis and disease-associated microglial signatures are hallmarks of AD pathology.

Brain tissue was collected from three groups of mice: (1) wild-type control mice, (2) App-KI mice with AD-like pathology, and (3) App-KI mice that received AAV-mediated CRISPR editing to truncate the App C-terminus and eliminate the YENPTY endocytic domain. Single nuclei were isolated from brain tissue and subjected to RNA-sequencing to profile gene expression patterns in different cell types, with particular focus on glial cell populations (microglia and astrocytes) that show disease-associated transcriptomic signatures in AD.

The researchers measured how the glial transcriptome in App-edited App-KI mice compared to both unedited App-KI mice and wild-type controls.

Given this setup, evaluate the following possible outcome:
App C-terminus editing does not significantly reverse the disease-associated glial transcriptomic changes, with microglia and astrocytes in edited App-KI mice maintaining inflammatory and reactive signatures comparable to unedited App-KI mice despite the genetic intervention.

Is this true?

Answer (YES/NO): NO